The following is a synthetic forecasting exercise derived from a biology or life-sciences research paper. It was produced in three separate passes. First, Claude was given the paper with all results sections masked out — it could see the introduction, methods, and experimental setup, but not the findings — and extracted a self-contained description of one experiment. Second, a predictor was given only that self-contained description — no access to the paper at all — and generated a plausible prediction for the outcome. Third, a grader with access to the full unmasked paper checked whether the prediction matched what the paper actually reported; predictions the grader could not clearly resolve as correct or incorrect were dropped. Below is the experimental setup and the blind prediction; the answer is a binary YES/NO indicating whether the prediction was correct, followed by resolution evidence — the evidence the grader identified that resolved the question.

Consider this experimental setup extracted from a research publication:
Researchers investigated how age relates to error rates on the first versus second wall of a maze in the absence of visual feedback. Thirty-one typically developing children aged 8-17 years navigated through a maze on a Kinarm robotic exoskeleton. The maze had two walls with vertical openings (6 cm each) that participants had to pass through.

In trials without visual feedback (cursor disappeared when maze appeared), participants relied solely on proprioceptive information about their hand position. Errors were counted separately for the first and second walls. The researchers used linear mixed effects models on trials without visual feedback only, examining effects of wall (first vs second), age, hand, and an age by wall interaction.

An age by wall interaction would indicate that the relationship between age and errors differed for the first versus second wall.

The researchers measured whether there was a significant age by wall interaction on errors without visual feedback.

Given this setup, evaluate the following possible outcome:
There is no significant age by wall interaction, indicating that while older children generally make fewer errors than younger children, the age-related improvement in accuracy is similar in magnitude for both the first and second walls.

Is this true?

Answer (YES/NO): NO